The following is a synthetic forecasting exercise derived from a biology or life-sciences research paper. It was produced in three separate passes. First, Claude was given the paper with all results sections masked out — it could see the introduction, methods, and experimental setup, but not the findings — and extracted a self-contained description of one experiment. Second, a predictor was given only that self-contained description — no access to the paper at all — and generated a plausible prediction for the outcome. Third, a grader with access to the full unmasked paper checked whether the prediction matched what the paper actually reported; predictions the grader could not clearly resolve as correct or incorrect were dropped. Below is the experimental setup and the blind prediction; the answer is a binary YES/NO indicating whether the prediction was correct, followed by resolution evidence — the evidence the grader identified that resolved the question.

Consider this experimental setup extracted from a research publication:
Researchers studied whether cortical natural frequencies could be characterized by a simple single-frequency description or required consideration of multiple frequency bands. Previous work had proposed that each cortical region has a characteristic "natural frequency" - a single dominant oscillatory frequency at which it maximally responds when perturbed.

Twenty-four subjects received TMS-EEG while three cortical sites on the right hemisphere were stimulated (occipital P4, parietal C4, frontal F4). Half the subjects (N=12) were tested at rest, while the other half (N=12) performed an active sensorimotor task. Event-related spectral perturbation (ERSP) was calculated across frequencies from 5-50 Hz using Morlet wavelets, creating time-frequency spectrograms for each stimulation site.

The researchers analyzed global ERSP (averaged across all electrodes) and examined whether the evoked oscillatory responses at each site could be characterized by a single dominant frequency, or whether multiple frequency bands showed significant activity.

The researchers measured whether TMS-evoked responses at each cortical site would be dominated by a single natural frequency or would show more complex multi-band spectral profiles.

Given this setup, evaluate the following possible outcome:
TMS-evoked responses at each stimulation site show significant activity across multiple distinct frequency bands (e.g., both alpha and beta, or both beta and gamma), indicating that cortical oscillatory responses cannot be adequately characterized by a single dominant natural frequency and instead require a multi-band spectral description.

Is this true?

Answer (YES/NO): YES